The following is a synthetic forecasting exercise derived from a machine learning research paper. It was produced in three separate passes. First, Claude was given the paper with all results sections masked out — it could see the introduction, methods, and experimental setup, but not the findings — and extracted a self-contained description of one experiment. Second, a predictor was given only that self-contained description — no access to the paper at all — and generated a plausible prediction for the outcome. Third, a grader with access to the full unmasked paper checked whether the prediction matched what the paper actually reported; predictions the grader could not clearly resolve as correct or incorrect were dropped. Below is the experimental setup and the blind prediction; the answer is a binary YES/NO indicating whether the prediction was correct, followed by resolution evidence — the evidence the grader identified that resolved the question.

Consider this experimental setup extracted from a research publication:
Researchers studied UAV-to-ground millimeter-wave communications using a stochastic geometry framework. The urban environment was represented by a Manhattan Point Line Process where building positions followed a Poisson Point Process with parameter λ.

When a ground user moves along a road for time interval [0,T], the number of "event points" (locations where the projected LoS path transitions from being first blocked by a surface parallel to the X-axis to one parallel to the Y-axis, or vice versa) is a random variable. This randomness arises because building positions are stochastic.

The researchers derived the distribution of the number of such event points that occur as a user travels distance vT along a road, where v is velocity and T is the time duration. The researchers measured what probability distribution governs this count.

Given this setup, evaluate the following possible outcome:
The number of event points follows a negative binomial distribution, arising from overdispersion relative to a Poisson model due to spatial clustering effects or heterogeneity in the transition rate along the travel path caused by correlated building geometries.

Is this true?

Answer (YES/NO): NO